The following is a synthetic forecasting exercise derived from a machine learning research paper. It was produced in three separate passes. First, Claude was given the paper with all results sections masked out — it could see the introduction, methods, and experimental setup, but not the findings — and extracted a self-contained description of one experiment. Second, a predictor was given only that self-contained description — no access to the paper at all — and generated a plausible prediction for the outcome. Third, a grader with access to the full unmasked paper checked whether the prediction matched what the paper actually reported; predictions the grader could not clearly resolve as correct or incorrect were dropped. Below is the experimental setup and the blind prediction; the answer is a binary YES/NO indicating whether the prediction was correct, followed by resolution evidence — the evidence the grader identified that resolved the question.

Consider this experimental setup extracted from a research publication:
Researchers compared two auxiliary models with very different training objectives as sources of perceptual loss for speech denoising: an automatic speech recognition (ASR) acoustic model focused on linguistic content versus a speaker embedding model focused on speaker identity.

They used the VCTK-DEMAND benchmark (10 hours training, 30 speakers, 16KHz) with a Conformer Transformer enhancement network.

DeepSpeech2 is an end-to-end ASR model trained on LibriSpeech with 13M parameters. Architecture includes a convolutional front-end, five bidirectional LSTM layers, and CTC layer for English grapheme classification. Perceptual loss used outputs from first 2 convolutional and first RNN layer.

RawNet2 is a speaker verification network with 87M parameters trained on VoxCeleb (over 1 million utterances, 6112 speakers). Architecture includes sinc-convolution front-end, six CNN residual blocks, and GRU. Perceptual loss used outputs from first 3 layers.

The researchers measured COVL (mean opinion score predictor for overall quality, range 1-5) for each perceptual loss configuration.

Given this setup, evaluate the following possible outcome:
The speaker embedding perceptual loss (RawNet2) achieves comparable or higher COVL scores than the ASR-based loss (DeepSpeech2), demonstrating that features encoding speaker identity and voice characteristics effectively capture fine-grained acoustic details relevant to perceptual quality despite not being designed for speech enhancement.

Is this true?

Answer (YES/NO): NO